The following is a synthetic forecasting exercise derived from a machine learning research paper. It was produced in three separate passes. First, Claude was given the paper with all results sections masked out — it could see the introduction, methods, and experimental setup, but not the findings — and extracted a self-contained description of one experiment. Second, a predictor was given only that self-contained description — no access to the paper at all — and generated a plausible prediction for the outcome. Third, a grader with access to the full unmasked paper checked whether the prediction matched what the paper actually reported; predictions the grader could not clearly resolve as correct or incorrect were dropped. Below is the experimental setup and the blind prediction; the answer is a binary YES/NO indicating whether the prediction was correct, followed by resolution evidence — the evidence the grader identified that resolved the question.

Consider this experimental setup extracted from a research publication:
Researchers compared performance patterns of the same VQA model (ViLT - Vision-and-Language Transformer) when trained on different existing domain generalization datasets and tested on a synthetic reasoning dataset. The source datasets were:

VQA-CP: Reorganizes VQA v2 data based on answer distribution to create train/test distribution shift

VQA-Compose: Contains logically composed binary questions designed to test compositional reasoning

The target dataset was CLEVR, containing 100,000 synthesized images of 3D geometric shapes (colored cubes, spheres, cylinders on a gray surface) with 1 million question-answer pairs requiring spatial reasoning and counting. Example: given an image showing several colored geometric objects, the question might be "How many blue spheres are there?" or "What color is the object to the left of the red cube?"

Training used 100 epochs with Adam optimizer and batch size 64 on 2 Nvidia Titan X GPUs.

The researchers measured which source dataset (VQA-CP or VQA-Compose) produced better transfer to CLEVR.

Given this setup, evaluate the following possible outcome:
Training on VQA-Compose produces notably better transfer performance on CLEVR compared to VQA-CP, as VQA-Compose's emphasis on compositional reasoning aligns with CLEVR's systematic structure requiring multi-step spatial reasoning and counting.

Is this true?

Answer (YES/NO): YES